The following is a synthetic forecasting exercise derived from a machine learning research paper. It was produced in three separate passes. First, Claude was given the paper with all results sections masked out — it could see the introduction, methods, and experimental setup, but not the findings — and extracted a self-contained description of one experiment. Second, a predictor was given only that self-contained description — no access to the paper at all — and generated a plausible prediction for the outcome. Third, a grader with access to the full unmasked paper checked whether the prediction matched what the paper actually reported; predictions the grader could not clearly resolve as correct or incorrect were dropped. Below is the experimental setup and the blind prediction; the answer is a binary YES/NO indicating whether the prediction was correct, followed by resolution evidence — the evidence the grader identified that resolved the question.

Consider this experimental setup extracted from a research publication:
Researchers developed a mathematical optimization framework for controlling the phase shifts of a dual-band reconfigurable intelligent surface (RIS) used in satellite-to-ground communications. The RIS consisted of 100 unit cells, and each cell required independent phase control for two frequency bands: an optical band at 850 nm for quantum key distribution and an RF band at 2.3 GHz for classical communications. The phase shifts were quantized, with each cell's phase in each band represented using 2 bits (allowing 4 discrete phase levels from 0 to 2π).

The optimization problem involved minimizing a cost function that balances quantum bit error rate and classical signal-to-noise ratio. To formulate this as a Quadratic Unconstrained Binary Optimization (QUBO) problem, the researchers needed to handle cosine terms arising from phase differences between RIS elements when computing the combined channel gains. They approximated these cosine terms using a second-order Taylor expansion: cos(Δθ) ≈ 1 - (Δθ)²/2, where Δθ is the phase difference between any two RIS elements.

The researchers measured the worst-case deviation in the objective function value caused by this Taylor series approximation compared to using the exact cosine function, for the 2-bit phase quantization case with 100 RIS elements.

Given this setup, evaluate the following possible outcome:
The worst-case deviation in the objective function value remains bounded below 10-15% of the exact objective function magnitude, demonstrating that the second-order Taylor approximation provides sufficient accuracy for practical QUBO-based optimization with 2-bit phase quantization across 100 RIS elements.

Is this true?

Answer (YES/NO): NO